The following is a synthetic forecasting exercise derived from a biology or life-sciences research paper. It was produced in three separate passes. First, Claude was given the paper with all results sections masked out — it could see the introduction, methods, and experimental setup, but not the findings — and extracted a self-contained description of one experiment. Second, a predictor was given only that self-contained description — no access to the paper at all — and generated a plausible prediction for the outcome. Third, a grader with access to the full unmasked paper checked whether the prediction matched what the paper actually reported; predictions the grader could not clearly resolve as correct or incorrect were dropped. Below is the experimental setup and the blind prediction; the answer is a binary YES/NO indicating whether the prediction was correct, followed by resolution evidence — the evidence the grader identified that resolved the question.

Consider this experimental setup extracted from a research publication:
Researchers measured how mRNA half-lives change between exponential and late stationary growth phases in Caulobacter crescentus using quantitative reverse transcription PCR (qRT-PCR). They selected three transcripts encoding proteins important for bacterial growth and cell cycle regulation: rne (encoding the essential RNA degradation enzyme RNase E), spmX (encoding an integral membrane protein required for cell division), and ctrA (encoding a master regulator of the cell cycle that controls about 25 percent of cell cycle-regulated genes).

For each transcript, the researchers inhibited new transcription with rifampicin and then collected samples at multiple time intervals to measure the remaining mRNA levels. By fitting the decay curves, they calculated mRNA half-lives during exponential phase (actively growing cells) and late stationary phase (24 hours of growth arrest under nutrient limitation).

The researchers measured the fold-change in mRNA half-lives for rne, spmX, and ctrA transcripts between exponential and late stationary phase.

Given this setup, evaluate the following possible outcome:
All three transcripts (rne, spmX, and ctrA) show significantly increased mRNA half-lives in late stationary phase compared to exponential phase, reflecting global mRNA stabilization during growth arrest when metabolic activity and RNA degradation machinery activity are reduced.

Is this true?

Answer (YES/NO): YES